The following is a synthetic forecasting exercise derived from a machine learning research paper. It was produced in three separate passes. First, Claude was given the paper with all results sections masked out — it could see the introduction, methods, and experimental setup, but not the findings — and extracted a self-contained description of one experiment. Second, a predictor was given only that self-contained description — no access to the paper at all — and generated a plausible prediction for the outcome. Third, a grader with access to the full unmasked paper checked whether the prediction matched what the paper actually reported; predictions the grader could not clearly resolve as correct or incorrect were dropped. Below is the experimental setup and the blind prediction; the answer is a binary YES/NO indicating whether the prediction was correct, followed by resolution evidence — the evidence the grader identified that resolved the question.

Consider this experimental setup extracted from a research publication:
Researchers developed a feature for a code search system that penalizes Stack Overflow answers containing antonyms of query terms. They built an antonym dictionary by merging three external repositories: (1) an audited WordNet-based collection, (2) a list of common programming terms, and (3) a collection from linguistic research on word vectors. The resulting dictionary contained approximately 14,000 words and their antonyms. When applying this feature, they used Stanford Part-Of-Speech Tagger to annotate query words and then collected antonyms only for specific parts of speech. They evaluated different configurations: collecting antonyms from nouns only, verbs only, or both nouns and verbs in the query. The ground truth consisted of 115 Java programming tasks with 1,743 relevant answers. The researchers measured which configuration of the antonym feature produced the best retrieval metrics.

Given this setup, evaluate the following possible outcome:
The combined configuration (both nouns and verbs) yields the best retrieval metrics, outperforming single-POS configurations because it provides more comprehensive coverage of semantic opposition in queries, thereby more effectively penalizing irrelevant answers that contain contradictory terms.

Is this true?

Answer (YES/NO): NO